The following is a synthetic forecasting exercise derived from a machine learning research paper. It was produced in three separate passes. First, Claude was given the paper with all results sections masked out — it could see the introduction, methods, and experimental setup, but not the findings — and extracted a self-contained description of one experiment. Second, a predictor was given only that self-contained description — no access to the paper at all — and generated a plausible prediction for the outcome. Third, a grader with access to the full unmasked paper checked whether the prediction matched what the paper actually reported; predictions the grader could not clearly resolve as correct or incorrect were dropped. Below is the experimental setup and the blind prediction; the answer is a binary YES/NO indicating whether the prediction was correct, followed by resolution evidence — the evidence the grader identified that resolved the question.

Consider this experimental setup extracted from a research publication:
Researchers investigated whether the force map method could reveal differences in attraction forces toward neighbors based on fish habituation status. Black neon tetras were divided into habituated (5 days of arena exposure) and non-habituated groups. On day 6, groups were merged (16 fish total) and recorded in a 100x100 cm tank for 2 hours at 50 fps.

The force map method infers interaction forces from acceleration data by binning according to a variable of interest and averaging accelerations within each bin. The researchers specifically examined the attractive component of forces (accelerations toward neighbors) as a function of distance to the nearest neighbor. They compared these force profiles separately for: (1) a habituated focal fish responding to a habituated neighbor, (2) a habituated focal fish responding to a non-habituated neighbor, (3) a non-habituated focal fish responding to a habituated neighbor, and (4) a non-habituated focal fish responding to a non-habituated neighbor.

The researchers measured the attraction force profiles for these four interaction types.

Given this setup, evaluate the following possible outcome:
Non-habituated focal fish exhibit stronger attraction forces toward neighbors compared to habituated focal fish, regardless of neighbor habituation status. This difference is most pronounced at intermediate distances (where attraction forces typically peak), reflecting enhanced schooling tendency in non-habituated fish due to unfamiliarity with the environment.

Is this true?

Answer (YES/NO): NO